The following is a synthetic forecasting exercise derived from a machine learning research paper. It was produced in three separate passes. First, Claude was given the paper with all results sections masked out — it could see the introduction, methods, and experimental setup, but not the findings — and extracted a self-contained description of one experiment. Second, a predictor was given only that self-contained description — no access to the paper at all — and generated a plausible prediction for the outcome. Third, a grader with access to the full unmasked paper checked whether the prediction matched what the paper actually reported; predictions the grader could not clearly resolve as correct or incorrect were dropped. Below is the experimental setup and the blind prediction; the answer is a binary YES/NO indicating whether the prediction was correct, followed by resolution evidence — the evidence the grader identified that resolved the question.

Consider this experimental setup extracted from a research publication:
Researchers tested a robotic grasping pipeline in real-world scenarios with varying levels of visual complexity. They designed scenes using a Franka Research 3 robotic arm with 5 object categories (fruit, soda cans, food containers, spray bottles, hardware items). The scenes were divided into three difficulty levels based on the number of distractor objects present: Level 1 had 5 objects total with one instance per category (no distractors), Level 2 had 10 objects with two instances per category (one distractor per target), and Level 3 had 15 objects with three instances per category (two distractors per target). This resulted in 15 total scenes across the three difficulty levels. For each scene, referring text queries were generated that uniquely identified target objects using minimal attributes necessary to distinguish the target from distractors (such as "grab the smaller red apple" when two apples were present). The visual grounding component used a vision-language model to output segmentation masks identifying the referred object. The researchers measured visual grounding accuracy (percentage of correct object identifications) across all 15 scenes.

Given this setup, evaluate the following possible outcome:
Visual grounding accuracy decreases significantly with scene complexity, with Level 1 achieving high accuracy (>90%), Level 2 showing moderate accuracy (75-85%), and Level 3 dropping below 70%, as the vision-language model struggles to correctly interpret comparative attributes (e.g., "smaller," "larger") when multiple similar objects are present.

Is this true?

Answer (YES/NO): NO